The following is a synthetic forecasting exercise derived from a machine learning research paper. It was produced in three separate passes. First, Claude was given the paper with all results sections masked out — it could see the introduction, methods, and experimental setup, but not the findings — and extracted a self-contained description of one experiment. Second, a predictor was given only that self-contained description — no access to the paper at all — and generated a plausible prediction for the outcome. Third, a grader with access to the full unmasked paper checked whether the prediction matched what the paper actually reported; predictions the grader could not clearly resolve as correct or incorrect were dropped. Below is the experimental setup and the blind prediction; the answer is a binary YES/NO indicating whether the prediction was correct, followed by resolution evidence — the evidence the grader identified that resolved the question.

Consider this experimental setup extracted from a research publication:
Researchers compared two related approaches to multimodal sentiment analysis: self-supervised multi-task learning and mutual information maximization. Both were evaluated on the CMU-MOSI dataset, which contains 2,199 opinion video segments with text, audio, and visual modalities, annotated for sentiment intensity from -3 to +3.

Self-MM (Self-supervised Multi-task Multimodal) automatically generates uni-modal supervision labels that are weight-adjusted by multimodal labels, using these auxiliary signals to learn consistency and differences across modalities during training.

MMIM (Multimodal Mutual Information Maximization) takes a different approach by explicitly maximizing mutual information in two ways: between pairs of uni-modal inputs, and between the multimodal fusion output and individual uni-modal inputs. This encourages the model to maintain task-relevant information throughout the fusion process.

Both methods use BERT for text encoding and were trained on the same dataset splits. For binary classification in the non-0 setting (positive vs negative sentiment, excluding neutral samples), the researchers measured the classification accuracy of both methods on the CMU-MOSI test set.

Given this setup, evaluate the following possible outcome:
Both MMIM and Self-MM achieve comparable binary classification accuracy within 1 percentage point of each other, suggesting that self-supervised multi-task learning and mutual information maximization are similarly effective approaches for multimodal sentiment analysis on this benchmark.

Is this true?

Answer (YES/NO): YES